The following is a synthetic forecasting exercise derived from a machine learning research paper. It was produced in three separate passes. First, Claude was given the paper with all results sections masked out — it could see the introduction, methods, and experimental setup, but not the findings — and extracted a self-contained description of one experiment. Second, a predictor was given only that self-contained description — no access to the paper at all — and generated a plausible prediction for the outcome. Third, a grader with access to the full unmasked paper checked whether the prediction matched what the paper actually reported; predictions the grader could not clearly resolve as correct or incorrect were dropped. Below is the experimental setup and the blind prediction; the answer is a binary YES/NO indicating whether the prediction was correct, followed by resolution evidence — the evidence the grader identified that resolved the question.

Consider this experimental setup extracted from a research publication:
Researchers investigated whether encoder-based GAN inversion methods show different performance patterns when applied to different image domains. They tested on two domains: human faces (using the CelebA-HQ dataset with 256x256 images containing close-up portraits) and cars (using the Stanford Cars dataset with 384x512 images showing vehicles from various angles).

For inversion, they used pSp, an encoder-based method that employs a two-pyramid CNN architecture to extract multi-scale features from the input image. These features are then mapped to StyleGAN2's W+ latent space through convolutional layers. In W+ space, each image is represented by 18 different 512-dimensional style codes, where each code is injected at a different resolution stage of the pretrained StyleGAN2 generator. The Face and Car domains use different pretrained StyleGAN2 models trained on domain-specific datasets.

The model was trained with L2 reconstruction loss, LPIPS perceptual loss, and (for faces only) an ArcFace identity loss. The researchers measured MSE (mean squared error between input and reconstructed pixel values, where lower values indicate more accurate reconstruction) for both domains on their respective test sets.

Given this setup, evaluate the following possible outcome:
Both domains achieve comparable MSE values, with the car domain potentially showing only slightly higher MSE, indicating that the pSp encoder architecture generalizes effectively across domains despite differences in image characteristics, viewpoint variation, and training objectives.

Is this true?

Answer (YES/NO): NO